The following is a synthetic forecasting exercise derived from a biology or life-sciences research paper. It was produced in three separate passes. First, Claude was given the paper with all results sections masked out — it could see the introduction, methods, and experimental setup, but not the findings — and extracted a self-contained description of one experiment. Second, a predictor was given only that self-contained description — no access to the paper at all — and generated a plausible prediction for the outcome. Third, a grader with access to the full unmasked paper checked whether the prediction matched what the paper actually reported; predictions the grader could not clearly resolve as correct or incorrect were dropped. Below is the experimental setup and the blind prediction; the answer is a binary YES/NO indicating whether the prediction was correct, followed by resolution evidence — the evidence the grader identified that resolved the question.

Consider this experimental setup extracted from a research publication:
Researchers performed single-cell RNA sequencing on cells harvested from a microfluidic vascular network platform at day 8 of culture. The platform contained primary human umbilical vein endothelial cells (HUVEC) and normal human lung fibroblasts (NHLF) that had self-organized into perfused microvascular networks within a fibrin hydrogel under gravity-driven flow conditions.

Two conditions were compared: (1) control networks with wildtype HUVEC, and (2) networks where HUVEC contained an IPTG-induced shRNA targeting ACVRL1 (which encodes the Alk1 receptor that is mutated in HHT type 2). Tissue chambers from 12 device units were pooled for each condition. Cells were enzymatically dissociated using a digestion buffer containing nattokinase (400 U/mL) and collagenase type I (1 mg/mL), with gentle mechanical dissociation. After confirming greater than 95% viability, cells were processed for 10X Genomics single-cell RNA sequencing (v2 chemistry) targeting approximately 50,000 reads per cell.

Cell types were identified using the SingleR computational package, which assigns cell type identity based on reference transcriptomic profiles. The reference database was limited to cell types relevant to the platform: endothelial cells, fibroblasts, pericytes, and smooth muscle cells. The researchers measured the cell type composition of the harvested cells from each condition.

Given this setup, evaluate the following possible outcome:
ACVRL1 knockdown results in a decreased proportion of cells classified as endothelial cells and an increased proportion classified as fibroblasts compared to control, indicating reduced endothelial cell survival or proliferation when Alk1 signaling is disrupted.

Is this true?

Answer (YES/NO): NO